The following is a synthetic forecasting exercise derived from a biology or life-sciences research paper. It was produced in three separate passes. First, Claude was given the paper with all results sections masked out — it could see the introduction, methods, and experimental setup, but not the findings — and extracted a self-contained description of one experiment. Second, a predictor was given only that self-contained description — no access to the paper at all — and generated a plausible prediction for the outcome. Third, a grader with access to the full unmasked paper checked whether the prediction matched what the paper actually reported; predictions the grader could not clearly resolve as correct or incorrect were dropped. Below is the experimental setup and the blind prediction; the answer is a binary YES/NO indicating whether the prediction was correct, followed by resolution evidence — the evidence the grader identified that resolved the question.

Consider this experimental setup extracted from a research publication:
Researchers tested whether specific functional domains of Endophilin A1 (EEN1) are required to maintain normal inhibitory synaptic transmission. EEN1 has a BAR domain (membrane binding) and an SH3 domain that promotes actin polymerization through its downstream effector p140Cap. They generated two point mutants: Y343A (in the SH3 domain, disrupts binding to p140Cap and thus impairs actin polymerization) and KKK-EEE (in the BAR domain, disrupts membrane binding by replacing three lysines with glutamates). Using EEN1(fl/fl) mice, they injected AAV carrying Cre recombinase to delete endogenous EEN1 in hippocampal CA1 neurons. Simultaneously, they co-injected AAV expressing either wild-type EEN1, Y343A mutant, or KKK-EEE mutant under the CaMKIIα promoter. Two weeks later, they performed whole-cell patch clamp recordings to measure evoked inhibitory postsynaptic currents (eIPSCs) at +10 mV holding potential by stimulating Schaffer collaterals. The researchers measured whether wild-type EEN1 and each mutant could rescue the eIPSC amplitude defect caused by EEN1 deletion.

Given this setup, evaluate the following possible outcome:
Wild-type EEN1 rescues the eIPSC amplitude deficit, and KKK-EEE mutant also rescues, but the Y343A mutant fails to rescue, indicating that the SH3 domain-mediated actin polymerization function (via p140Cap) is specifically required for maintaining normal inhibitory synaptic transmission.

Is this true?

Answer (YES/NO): NO